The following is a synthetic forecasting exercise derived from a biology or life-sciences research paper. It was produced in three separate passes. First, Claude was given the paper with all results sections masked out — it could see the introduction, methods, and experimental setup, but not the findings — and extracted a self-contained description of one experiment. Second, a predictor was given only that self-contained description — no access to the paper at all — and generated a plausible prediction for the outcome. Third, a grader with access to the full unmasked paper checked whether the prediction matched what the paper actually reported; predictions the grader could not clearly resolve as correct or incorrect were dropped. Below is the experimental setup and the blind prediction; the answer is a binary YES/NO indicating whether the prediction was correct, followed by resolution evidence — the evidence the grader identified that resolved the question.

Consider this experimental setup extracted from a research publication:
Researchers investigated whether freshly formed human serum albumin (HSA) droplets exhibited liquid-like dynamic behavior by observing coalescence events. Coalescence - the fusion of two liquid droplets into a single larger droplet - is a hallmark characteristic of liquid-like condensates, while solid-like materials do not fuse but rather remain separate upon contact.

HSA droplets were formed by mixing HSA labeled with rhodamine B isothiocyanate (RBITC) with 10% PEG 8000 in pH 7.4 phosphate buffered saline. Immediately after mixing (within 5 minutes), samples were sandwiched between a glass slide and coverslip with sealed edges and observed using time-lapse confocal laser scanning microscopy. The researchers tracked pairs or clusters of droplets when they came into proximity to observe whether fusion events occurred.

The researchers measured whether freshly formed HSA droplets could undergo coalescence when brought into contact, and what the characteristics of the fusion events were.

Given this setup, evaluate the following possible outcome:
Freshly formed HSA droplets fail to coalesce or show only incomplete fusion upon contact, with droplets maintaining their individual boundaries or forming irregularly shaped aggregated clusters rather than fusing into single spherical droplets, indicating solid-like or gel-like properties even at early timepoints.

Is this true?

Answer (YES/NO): NO